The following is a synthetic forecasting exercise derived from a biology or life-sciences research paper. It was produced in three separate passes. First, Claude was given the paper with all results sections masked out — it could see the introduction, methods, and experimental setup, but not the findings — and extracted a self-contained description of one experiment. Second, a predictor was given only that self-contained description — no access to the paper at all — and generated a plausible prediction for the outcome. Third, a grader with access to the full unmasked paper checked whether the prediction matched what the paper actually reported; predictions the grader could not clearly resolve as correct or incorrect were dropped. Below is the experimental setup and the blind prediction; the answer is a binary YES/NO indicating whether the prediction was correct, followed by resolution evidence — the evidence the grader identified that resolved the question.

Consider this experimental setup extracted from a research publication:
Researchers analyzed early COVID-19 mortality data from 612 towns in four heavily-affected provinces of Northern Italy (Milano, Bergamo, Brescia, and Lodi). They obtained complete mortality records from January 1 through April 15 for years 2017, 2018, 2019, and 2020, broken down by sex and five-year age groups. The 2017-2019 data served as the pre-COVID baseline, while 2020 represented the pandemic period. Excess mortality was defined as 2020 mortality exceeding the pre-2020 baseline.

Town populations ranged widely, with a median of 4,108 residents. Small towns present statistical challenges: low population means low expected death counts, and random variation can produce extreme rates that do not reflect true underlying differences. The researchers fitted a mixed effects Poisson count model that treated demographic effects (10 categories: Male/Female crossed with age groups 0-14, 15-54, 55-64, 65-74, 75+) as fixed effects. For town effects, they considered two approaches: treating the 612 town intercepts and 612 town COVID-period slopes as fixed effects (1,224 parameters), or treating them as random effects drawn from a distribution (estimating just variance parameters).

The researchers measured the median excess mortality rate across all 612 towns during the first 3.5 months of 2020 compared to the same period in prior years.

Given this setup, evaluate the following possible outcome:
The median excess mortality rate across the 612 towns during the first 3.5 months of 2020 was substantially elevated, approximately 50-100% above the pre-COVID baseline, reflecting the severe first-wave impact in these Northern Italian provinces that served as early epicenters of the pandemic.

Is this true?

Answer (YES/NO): YES